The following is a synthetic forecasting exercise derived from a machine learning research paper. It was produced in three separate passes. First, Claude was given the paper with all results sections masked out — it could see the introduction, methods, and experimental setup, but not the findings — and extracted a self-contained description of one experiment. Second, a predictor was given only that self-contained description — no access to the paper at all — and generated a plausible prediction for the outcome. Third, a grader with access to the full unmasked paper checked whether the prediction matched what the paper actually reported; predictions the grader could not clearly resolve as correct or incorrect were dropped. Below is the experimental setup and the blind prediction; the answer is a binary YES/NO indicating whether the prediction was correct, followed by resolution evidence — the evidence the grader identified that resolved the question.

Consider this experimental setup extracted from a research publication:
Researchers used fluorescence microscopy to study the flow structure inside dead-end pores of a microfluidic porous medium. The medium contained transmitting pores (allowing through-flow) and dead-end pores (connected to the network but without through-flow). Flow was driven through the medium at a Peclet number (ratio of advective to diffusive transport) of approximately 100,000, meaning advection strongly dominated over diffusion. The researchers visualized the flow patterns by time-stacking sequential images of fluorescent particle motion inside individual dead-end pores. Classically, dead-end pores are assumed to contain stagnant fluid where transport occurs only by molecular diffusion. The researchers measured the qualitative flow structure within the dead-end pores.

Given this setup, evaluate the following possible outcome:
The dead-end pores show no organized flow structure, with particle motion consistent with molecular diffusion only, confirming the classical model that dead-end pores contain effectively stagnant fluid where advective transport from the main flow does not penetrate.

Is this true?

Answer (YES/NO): NO